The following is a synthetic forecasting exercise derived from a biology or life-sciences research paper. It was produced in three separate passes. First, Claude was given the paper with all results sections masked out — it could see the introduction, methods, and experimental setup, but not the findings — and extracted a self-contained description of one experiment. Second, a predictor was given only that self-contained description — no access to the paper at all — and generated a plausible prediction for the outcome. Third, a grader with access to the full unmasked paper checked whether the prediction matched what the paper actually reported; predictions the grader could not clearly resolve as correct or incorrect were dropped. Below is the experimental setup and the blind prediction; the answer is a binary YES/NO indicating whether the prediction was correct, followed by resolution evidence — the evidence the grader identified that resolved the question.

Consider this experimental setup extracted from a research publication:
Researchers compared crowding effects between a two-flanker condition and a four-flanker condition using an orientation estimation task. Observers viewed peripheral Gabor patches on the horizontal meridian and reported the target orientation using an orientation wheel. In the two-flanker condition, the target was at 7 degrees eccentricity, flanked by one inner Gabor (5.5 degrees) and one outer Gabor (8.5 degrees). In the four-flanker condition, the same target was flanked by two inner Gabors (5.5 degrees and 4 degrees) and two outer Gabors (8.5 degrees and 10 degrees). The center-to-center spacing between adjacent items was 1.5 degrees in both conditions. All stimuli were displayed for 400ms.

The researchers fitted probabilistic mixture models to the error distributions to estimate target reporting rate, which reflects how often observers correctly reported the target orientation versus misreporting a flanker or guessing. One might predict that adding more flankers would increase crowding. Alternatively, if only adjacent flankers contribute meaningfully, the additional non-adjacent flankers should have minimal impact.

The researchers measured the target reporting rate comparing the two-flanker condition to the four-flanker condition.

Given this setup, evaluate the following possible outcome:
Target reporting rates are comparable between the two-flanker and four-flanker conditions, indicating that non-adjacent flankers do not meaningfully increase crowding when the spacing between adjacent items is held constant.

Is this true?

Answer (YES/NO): YES